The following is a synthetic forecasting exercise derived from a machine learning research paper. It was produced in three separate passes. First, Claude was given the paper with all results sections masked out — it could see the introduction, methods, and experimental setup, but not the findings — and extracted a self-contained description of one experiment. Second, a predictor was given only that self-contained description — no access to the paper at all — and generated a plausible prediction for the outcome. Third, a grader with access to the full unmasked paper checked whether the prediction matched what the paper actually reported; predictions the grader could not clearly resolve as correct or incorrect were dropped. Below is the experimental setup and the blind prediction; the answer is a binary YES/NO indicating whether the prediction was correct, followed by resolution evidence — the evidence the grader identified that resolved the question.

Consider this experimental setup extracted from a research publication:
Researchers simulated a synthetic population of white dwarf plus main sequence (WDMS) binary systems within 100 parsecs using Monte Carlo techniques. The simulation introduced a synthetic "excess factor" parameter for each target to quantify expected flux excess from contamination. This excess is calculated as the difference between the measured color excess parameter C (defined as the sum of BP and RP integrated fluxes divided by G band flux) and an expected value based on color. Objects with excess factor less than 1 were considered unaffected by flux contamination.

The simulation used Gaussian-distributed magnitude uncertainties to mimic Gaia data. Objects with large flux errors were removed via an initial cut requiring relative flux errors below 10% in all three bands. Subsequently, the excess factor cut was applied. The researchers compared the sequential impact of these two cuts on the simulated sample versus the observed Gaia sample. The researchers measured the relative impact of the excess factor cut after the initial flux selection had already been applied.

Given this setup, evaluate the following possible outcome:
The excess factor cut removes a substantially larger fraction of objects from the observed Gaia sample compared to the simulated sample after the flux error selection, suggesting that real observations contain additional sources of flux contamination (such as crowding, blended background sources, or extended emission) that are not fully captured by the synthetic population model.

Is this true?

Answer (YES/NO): YES